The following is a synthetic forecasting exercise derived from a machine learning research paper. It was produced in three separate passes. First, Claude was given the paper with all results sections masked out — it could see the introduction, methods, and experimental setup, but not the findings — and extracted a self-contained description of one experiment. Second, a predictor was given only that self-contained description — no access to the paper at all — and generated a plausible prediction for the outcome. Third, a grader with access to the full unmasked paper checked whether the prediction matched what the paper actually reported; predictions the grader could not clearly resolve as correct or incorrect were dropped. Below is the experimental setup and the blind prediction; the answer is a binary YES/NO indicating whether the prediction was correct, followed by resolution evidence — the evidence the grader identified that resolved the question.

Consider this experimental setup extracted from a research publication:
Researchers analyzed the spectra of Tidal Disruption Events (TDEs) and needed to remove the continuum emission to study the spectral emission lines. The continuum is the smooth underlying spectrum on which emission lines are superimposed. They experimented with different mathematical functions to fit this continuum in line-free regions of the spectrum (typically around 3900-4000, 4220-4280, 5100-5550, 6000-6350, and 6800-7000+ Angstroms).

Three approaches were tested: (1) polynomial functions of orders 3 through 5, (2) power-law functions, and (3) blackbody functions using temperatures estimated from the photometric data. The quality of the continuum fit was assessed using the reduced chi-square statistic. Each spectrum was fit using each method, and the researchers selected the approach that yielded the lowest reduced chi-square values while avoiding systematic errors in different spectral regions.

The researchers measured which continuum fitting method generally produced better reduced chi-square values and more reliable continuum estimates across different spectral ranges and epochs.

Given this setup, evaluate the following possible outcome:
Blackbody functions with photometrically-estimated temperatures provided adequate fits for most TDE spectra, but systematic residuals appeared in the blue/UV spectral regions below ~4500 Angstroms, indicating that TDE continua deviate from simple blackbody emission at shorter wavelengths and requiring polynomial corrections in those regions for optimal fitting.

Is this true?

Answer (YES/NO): NO